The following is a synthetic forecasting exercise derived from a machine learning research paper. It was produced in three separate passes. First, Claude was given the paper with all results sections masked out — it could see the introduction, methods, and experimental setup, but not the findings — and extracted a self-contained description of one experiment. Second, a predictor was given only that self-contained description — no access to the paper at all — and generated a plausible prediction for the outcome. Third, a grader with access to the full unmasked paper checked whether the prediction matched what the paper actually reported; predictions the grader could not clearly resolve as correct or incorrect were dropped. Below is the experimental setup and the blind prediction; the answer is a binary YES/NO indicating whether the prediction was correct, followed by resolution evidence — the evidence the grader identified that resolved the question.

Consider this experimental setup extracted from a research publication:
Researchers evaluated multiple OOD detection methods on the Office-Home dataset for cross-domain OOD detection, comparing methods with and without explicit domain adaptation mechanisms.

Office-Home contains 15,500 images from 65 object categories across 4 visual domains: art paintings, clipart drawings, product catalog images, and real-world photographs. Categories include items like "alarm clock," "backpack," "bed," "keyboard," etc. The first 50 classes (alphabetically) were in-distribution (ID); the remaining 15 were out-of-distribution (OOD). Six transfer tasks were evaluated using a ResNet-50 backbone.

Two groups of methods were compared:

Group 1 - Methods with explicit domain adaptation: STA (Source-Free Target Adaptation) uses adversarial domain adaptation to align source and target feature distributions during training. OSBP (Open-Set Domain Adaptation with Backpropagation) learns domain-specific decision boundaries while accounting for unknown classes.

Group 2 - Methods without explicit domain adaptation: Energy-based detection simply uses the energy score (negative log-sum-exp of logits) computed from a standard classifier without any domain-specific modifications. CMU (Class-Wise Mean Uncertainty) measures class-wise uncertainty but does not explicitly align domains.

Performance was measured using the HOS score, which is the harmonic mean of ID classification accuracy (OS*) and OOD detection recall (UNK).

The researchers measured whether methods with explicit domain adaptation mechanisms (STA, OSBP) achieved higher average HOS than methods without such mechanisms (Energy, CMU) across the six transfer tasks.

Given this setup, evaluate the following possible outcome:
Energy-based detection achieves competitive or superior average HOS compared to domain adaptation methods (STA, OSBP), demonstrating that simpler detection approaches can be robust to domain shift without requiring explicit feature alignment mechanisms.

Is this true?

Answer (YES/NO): NO